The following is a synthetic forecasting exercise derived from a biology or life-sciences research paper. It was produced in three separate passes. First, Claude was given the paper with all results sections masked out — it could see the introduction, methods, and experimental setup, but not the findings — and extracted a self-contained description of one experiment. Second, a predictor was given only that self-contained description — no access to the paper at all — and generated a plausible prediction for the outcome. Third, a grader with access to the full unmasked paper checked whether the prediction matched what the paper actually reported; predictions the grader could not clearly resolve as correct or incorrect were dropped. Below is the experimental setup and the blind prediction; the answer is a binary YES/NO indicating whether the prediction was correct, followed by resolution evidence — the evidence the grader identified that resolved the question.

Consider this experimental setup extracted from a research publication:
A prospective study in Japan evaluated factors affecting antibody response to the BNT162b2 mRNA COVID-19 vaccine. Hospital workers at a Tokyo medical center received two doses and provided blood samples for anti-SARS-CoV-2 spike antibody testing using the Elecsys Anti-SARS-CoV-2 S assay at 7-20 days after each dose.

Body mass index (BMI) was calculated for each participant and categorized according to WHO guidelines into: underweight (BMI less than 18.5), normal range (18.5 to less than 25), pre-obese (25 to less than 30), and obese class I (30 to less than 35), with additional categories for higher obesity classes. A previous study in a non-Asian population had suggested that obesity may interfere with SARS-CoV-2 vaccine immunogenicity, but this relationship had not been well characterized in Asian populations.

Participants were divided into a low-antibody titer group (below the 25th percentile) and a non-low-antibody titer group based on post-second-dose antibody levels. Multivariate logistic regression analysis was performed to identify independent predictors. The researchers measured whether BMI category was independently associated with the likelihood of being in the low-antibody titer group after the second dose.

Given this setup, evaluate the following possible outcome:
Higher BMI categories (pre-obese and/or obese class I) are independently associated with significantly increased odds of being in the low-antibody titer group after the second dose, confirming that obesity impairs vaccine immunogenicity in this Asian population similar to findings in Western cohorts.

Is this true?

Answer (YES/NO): NO